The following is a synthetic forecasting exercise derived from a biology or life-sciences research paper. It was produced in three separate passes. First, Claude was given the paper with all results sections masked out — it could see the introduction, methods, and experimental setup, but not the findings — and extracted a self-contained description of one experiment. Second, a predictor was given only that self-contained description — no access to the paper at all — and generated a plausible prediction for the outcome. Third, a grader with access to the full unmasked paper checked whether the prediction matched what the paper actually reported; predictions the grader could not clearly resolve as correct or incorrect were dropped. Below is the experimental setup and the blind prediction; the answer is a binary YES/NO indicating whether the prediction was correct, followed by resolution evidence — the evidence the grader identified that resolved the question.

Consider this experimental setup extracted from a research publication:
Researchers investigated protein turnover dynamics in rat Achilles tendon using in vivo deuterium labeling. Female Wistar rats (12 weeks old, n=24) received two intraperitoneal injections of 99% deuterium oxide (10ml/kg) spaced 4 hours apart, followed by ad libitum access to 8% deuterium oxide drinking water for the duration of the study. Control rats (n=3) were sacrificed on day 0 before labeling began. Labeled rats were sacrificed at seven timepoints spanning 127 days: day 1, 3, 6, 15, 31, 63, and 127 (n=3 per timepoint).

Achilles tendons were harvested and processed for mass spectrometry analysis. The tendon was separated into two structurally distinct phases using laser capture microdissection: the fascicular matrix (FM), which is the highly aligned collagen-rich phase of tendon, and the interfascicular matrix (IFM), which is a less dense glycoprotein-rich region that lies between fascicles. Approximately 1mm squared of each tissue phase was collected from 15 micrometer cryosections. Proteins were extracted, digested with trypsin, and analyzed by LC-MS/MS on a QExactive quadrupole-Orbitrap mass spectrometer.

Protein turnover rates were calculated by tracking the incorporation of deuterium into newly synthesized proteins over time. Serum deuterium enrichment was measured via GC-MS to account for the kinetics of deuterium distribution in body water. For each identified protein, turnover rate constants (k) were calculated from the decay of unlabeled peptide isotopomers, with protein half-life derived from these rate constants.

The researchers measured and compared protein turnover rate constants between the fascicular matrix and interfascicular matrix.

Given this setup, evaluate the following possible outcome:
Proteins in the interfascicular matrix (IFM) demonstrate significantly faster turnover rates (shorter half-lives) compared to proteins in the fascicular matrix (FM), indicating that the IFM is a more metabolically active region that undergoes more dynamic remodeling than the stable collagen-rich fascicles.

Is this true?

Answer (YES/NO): YES